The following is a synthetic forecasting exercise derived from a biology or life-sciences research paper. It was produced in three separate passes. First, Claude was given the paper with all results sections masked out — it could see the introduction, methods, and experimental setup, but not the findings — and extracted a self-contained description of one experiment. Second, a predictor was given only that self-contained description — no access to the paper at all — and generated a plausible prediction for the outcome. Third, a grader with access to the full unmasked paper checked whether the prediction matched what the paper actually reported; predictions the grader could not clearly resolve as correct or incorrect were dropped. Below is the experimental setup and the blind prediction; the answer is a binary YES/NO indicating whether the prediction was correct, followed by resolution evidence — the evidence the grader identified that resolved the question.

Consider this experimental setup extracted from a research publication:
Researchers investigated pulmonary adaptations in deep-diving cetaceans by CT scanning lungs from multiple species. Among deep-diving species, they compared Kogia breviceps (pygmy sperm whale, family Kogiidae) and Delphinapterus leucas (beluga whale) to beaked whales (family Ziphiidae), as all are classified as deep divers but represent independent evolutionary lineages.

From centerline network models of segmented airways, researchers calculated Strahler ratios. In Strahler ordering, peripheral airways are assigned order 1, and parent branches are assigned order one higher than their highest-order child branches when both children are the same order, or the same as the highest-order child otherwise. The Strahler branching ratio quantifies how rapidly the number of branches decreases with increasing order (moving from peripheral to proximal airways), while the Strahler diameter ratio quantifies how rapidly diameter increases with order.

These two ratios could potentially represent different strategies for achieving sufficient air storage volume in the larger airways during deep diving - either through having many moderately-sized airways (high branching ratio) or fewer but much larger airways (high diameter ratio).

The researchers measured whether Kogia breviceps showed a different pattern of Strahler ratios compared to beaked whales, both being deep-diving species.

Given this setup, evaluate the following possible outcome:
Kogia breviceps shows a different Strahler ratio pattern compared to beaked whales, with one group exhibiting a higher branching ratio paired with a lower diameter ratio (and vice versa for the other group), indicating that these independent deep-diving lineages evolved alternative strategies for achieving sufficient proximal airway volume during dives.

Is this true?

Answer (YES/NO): YES